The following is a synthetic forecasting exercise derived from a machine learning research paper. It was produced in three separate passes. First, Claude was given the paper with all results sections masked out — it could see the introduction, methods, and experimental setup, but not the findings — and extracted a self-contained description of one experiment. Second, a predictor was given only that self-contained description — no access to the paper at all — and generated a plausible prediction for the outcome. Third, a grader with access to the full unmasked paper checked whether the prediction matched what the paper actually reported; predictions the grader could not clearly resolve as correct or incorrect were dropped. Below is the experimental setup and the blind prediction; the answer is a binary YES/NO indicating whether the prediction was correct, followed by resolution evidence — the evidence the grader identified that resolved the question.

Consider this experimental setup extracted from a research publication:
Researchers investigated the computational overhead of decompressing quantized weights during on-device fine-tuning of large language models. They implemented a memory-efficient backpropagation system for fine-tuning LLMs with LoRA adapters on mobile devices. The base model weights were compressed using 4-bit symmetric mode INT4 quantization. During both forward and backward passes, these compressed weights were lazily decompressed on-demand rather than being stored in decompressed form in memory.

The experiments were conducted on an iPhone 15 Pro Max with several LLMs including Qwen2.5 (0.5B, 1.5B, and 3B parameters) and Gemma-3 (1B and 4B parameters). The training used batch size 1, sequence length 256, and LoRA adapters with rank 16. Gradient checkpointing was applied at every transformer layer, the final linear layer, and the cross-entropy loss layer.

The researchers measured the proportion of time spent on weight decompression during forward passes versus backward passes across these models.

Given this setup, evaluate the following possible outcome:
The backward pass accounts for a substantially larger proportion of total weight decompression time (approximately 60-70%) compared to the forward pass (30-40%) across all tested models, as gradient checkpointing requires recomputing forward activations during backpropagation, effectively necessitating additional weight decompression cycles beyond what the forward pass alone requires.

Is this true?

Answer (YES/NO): NO